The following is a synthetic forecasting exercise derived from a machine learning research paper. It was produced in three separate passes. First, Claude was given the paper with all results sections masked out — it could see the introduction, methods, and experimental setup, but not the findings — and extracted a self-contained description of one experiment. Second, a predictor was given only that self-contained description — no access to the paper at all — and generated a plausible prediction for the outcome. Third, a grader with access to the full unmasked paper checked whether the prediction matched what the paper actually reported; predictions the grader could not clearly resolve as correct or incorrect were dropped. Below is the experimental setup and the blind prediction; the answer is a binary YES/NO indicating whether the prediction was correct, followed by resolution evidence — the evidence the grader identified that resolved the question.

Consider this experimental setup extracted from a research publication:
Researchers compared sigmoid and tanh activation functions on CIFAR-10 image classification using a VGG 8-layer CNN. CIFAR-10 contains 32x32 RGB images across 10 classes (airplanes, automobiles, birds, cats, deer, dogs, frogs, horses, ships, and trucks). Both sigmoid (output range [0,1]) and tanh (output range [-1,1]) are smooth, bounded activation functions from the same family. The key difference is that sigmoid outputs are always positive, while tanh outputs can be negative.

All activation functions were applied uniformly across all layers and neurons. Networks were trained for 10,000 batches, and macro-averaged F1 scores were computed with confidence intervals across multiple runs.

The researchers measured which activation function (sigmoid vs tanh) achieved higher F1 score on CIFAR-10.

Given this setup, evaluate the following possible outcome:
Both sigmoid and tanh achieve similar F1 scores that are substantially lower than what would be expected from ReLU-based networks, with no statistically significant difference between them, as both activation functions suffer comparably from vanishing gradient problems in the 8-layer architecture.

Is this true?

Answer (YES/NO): NO